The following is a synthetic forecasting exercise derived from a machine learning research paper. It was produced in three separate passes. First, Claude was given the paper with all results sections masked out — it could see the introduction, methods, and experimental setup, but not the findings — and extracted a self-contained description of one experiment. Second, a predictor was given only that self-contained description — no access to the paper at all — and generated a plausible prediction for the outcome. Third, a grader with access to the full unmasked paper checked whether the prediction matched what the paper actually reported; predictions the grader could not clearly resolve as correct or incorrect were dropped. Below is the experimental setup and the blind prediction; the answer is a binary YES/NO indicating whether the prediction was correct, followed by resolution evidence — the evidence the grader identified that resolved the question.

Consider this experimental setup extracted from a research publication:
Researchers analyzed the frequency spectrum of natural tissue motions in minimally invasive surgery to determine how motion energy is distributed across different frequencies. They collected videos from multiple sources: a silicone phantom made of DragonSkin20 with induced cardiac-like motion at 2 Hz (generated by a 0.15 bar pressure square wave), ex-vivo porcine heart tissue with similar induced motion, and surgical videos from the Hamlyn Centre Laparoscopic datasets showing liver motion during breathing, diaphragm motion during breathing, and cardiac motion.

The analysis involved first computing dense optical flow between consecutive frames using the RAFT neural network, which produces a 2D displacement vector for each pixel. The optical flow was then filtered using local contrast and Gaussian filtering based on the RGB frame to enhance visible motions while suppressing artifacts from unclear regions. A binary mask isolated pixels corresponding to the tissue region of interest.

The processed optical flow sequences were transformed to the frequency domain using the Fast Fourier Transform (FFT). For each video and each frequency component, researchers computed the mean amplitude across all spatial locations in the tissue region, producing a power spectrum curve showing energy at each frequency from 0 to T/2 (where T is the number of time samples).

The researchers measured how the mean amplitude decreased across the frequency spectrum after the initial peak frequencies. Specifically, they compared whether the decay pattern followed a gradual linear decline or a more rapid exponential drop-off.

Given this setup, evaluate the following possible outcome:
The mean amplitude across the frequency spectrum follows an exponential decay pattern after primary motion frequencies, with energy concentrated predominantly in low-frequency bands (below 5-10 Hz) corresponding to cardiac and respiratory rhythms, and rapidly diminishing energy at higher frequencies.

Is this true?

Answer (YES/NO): YES